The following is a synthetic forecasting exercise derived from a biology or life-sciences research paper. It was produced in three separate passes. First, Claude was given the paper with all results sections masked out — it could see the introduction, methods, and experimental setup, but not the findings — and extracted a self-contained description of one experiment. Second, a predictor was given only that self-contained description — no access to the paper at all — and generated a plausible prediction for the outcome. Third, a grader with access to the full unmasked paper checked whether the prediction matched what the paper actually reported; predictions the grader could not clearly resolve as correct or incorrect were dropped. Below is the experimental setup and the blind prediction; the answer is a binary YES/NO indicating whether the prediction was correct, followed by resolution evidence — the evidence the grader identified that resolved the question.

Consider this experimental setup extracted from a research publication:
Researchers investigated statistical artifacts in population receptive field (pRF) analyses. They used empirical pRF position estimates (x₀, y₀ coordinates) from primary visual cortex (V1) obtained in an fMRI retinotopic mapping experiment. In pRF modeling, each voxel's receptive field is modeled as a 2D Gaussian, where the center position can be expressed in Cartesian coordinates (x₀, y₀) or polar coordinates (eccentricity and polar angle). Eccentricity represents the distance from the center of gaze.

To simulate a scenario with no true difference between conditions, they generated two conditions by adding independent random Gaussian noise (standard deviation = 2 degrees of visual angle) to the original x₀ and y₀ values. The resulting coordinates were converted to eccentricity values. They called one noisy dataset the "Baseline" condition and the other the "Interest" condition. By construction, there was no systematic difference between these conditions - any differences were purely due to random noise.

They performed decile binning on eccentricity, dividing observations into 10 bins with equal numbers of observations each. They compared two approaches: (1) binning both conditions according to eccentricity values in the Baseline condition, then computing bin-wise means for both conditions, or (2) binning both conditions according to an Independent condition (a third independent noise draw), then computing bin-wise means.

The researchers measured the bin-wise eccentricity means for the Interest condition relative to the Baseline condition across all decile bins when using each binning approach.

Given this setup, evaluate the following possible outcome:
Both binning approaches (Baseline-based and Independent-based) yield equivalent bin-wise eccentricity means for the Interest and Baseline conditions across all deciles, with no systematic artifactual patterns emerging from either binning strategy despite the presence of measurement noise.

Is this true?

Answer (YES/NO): NO